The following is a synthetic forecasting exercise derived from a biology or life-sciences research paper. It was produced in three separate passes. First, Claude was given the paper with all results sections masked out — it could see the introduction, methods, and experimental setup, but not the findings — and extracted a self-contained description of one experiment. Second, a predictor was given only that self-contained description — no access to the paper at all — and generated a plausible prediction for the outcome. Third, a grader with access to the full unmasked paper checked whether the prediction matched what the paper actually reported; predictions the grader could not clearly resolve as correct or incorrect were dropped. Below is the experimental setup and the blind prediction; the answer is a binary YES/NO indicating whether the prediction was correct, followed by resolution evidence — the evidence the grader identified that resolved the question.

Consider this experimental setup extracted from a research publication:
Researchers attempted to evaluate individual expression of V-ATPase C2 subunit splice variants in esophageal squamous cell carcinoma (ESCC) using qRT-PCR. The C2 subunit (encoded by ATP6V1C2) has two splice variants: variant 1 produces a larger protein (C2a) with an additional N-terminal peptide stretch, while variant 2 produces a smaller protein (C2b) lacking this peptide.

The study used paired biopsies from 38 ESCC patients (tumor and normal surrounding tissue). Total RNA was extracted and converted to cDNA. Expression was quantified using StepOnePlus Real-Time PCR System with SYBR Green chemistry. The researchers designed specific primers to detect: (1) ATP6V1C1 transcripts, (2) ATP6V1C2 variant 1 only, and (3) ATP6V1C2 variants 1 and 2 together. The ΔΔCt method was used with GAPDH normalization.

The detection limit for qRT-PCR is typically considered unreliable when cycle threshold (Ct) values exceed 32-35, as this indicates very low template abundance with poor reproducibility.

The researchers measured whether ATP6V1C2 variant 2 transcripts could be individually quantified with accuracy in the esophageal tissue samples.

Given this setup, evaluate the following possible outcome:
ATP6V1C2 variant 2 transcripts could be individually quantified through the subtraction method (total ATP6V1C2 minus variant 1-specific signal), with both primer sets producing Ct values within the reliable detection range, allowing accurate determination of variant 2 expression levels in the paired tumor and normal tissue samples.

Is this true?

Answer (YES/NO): NO